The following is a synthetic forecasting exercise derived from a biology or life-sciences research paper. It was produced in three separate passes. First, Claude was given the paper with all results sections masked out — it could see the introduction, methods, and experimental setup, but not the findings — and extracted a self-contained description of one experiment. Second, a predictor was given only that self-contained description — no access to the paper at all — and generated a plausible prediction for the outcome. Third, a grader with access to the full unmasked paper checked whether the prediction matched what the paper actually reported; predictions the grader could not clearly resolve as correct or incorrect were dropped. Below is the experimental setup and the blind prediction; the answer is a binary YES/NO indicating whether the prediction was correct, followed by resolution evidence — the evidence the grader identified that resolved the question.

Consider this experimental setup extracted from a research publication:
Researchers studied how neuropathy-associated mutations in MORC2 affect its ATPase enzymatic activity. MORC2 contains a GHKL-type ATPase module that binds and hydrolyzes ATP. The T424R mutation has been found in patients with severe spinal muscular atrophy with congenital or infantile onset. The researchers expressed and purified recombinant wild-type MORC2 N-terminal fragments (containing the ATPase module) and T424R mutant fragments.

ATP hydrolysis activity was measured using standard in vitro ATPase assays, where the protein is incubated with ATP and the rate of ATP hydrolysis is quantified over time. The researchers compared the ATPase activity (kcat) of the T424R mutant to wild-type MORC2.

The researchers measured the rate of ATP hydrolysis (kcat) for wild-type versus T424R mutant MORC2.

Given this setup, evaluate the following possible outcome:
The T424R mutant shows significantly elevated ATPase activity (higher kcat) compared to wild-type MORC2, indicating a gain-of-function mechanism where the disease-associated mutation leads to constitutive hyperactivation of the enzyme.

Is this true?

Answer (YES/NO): YES